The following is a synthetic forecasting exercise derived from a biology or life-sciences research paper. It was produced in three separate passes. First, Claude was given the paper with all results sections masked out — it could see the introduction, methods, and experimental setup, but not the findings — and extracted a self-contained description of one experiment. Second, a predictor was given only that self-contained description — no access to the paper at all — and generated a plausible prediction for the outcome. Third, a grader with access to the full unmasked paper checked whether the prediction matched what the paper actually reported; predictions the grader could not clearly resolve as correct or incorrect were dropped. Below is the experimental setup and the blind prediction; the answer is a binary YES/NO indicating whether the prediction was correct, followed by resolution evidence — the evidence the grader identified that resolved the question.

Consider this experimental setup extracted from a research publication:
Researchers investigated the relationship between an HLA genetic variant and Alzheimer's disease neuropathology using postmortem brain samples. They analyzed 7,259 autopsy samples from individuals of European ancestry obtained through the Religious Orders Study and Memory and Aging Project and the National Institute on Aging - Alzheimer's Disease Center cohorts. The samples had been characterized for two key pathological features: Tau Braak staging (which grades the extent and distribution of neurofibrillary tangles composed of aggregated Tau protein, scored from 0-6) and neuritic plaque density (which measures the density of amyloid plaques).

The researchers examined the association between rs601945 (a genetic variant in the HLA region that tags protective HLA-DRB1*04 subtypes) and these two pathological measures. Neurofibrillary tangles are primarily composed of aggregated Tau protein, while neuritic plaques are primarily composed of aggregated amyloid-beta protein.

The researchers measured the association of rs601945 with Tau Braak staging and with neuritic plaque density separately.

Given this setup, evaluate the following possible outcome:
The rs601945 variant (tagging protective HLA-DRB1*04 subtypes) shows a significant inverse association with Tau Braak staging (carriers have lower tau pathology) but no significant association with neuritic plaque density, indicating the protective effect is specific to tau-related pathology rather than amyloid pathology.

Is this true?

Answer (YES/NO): YES